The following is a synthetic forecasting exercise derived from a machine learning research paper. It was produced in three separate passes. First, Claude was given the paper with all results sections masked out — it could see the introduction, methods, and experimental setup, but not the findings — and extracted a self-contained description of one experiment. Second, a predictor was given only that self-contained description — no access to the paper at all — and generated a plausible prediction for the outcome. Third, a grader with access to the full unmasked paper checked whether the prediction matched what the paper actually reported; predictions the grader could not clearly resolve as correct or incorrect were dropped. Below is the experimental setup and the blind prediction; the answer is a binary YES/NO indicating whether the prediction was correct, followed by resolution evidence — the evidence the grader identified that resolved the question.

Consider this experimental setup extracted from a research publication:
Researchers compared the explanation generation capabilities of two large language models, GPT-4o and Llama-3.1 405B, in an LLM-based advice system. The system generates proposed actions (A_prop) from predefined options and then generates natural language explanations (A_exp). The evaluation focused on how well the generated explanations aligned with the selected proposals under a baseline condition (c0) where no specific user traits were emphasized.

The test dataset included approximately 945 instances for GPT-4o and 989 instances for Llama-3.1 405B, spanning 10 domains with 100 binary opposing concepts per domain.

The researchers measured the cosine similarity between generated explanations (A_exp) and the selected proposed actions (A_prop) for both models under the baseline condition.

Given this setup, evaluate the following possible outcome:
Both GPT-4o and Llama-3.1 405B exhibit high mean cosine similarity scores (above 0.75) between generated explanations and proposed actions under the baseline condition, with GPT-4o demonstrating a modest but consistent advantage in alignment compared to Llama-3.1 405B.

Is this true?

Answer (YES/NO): NO